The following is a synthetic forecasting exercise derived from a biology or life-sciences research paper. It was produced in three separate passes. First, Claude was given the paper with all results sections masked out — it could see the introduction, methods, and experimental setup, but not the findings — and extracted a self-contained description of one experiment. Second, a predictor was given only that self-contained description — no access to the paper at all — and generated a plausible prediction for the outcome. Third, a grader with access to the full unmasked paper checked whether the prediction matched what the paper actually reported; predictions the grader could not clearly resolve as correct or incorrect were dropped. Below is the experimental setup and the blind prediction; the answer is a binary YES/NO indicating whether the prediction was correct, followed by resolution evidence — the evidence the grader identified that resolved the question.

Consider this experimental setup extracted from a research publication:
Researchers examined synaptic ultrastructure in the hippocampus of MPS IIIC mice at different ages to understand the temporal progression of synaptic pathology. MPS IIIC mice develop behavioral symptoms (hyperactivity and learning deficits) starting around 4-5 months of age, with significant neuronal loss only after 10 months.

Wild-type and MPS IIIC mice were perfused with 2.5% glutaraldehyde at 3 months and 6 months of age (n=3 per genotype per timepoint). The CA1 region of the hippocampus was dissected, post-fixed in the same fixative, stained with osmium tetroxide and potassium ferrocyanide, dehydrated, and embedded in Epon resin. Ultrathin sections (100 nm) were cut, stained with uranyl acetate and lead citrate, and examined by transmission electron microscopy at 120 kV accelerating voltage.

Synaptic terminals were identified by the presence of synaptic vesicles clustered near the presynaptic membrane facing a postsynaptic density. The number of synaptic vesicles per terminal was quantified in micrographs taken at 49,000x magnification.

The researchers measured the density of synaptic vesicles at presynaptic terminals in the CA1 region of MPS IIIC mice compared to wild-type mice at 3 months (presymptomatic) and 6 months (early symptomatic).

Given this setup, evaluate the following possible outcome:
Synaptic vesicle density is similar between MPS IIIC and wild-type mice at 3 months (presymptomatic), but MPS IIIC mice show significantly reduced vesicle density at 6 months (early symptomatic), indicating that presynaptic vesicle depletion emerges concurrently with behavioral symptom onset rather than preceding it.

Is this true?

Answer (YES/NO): NO